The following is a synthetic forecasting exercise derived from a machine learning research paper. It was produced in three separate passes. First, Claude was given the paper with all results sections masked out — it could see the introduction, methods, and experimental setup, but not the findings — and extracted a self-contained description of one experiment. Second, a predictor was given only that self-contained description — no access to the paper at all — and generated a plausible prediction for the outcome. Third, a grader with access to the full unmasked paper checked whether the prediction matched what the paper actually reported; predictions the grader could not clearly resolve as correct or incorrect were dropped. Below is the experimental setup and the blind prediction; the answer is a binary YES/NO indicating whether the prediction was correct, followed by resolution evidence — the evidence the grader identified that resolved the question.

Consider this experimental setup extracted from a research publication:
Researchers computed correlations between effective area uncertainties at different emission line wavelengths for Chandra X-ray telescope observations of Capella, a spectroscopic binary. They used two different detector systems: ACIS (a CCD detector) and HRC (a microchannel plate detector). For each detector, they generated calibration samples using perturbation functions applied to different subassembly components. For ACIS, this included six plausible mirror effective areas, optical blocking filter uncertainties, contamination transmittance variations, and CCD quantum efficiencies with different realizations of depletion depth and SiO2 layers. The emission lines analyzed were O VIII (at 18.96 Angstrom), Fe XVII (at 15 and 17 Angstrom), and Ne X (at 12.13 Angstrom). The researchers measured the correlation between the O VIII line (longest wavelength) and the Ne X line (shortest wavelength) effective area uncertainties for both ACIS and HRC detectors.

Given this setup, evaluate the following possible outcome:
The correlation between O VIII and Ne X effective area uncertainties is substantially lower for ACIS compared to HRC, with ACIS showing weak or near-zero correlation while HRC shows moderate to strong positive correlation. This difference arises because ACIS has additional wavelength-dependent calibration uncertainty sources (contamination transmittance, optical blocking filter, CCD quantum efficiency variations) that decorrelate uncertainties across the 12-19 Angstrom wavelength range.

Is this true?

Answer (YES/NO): NO